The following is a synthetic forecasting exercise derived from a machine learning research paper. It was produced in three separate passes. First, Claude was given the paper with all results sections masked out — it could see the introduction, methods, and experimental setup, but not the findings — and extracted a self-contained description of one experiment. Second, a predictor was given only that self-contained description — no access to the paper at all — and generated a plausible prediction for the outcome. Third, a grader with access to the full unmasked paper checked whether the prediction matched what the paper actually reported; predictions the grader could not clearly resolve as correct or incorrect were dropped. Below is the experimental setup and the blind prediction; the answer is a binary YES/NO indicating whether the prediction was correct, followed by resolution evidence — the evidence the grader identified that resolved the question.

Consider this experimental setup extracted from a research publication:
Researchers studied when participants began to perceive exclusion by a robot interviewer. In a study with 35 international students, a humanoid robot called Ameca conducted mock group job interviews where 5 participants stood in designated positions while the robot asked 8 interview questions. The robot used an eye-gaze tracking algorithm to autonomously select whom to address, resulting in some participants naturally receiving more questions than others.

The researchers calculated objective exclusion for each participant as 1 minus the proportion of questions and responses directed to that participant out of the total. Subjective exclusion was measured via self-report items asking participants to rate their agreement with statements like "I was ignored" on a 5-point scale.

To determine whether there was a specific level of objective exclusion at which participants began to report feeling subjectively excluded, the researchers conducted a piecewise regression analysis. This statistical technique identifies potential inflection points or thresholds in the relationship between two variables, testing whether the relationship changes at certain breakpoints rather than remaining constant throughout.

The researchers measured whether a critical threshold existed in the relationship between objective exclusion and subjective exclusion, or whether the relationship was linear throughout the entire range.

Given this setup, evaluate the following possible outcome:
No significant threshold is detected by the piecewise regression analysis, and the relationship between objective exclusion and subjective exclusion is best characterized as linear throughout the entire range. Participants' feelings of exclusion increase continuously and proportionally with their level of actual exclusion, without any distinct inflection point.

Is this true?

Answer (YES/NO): NO